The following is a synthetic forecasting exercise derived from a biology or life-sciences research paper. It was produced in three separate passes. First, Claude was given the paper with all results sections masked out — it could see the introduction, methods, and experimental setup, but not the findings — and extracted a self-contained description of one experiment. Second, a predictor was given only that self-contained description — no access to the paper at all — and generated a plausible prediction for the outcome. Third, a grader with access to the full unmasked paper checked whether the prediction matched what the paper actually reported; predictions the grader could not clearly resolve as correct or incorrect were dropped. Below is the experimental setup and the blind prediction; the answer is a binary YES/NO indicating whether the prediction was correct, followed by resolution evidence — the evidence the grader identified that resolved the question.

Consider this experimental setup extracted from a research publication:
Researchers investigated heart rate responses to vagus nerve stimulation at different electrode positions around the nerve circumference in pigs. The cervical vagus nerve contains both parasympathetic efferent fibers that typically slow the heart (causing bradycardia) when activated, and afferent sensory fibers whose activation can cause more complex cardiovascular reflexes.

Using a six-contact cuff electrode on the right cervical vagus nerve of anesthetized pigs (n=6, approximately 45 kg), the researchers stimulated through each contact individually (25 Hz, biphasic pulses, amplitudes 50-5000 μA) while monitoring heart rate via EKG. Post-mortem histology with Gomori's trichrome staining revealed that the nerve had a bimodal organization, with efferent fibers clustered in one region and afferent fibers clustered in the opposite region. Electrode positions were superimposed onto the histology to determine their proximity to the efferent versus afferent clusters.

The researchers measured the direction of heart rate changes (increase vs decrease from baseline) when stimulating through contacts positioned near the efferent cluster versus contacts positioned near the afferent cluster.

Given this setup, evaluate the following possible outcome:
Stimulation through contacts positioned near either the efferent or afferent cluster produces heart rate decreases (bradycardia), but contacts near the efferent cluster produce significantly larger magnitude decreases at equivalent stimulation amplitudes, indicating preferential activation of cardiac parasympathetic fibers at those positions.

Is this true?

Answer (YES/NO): YES